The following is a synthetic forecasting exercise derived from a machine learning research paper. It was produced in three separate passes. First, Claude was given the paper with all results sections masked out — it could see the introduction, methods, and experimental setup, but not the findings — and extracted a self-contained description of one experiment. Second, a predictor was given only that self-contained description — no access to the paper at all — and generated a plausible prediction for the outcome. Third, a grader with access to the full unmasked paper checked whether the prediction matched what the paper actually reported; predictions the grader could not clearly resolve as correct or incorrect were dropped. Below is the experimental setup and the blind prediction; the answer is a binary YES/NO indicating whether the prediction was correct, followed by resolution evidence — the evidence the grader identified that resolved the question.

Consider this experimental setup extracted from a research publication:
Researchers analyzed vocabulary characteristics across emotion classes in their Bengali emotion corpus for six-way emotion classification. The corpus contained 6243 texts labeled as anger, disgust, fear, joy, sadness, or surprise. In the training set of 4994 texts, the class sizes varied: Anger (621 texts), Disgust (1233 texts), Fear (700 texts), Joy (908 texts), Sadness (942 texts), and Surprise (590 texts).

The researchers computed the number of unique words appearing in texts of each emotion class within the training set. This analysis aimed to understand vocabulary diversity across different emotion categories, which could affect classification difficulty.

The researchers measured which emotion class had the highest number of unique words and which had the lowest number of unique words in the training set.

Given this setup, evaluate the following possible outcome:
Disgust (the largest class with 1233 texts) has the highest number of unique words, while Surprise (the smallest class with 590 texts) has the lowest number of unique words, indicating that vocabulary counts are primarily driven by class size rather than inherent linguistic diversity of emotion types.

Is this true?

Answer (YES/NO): NO